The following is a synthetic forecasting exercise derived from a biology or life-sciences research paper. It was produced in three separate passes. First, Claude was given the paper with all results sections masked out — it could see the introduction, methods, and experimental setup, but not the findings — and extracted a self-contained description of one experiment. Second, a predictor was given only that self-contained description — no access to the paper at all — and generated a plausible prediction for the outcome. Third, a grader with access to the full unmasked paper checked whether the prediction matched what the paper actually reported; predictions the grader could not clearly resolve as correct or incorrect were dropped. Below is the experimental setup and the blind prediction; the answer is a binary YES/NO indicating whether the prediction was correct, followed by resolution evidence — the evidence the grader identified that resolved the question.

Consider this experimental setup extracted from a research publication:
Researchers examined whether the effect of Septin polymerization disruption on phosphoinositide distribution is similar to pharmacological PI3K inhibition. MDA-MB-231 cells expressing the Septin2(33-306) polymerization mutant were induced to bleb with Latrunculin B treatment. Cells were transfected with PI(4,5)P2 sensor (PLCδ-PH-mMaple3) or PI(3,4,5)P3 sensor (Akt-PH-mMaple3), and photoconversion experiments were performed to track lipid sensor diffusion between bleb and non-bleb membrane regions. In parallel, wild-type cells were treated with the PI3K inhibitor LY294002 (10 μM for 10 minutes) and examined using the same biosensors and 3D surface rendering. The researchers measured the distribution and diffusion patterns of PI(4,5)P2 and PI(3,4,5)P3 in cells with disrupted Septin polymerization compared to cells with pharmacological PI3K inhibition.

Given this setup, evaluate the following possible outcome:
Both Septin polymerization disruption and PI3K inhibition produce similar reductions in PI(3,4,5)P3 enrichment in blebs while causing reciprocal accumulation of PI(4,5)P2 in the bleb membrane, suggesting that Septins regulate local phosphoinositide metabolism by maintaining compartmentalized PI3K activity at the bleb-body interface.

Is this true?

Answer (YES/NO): NO